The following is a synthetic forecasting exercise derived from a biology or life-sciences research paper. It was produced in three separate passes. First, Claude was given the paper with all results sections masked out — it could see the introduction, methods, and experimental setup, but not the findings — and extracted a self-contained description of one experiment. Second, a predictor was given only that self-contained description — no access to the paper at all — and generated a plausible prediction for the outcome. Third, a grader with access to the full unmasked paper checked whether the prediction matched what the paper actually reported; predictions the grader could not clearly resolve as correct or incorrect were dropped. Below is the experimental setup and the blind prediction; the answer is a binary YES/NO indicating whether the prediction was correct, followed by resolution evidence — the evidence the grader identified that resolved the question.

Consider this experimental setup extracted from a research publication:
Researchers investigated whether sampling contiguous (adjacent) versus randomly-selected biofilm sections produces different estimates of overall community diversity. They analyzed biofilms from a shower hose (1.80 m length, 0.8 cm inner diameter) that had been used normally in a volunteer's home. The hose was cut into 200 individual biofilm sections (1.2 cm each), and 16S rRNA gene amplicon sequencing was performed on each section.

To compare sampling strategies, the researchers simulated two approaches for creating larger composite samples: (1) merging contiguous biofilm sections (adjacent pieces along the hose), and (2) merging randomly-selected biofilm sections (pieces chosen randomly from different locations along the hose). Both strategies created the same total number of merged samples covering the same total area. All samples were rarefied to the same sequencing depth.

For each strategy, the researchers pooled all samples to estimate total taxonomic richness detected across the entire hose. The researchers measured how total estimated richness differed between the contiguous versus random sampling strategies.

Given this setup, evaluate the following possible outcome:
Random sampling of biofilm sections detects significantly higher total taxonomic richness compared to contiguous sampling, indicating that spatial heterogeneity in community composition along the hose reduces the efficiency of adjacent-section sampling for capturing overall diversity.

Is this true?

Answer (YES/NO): NO